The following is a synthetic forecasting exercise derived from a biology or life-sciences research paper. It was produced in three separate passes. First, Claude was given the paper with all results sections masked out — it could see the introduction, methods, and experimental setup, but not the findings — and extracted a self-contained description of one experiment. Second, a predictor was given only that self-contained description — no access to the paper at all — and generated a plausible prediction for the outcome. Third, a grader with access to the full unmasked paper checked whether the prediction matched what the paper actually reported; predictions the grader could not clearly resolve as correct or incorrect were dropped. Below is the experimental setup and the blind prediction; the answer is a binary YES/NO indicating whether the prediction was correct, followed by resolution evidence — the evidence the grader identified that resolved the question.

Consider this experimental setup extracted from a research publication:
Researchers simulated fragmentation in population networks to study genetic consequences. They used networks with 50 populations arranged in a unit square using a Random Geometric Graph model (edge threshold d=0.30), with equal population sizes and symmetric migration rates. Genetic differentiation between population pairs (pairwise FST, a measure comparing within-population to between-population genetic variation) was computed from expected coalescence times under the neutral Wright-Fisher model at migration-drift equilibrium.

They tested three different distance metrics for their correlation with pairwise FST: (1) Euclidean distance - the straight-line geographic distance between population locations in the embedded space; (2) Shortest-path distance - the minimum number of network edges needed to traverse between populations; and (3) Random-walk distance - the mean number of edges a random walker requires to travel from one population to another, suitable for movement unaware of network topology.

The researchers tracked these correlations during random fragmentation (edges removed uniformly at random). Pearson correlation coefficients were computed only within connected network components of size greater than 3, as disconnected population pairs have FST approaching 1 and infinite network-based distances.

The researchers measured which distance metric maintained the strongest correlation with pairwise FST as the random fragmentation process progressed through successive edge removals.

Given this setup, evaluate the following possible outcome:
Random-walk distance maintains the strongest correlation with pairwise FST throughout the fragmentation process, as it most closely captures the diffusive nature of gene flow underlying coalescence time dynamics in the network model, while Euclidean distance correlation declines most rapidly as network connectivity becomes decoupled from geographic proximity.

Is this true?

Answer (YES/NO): NO